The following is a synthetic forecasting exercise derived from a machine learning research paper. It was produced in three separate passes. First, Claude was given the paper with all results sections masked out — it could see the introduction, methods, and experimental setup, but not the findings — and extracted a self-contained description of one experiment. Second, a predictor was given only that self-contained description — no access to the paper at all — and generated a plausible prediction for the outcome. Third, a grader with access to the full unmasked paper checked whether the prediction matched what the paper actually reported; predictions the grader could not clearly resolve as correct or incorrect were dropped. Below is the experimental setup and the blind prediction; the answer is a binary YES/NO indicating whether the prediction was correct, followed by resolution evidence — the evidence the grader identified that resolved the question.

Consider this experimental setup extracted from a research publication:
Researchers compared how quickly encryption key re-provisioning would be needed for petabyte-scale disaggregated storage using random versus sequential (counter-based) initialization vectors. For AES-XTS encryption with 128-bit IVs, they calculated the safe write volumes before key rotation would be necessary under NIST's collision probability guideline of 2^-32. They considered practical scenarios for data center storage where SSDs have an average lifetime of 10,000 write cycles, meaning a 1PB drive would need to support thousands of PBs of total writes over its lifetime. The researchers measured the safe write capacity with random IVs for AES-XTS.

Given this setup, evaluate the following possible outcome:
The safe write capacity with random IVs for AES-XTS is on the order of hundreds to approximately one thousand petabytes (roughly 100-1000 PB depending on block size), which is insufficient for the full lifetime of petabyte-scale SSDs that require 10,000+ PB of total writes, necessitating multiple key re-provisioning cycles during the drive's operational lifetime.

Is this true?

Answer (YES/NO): NO